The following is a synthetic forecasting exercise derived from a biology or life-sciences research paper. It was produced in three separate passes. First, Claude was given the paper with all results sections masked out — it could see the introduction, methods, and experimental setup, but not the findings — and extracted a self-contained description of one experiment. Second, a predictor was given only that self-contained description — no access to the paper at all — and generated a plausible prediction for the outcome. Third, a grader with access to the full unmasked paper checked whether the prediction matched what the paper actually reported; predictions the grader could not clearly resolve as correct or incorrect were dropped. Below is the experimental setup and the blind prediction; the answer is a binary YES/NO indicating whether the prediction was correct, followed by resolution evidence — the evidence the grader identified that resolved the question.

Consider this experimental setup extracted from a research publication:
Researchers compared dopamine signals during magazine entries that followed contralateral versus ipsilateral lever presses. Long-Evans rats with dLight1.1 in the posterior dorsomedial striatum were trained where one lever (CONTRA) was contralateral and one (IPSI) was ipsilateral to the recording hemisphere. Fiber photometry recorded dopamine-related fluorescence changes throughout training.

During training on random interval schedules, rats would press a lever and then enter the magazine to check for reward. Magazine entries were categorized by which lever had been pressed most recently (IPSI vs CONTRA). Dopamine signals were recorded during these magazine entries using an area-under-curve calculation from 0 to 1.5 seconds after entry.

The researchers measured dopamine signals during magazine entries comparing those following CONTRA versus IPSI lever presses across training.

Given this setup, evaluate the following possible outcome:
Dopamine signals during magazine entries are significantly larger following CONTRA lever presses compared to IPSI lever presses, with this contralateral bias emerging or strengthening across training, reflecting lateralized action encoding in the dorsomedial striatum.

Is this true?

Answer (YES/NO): NO